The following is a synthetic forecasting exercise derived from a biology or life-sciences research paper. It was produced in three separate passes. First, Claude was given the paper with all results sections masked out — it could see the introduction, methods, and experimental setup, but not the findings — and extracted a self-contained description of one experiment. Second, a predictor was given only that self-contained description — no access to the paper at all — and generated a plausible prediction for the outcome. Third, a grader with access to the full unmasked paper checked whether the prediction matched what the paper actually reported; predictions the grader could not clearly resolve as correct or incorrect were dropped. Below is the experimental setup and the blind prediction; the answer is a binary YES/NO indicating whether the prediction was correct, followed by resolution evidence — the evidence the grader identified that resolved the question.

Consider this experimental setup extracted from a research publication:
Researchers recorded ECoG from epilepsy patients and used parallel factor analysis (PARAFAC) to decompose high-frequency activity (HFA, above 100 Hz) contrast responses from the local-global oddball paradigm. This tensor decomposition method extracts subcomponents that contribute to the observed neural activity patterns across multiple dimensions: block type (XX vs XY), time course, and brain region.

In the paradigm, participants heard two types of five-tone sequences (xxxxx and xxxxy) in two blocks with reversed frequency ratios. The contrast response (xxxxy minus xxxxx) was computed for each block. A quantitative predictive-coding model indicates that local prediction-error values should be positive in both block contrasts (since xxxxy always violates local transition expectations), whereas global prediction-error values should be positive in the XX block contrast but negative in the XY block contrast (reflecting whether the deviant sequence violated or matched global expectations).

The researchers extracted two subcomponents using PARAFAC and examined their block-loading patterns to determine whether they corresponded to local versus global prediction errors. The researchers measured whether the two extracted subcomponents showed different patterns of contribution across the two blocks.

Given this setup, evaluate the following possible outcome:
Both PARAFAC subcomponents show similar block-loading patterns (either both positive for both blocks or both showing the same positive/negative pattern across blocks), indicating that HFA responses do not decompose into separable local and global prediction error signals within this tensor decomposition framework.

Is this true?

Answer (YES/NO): NO